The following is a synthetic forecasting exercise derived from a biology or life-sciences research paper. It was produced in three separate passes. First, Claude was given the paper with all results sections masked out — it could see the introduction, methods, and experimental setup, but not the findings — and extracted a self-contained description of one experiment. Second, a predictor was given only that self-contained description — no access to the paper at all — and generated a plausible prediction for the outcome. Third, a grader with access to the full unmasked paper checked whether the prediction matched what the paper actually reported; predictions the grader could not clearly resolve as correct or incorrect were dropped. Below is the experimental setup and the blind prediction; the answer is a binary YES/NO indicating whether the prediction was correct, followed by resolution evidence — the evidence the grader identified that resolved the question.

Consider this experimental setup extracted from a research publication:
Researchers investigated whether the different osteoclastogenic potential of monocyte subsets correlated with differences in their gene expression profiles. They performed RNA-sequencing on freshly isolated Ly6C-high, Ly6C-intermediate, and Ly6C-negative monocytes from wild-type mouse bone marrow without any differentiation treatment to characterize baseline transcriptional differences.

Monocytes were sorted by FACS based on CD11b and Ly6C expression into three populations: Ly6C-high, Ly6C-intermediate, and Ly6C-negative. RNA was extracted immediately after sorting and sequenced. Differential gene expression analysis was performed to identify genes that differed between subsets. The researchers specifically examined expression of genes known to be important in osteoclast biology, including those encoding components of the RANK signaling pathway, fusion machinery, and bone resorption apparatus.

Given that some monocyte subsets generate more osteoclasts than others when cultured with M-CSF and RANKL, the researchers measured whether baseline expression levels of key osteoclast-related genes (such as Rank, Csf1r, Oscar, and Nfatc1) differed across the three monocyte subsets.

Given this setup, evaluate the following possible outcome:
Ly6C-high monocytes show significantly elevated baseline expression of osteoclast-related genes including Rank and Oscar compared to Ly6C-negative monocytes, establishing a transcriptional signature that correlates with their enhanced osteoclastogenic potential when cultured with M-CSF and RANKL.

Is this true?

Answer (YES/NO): YES